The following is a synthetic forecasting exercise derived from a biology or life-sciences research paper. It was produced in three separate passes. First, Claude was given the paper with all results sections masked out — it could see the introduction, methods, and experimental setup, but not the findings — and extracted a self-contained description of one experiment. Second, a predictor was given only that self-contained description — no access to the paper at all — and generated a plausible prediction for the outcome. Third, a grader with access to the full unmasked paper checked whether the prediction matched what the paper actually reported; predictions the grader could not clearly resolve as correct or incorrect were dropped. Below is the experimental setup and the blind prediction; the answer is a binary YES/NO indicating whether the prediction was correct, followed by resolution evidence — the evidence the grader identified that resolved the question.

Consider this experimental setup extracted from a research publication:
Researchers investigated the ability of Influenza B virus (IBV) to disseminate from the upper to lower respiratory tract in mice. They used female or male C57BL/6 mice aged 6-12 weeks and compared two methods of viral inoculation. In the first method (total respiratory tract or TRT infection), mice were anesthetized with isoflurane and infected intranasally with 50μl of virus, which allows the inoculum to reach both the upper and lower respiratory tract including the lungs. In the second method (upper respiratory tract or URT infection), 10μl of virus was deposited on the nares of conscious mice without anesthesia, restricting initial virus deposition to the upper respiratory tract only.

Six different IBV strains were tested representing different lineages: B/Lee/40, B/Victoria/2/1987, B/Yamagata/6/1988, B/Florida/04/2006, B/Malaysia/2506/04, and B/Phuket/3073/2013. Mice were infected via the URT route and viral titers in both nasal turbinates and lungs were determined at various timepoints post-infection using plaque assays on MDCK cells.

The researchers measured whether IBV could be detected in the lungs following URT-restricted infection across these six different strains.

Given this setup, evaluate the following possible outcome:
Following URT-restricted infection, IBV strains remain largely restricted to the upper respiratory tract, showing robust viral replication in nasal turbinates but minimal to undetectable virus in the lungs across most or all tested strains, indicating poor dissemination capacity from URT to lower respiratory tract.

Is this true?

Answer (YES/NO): YES